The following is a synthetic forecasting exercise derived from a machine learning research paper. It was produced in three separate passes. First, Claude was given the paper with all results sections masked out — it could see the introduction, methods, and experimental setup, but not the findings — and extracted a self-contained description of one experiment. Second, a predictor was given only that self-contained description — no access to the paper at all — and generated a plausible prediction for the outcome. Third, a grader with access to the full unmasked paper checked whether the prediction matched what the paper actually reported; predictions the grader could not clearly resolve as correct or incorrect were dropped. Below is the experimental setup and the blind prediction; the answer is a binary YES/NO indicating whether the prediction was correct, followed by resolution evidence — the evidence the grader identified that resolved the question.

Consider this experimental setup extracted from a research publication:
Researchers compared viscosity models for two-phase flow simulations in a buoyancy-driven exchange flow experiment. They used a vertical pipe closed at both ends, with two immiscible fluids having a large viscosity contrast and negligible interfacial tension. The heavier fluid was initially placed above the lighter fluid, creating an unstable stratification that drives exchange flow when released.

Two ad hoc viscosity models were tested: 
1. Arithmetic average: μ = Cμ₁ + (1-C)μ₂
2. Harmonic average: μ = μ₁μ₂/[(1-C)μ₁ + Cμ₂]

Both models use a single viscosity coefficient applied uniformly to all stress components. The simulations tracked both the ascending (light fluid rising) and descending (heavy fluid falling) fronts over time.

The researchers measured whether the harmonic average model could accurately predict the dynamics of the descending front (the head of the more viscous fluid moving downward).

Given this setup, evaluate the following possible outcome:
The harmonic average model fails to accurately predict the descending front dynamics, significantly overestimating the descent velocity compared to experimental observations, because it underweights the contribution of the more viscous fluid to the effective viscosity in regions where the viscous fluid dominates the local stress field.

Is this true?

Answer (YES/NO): YES